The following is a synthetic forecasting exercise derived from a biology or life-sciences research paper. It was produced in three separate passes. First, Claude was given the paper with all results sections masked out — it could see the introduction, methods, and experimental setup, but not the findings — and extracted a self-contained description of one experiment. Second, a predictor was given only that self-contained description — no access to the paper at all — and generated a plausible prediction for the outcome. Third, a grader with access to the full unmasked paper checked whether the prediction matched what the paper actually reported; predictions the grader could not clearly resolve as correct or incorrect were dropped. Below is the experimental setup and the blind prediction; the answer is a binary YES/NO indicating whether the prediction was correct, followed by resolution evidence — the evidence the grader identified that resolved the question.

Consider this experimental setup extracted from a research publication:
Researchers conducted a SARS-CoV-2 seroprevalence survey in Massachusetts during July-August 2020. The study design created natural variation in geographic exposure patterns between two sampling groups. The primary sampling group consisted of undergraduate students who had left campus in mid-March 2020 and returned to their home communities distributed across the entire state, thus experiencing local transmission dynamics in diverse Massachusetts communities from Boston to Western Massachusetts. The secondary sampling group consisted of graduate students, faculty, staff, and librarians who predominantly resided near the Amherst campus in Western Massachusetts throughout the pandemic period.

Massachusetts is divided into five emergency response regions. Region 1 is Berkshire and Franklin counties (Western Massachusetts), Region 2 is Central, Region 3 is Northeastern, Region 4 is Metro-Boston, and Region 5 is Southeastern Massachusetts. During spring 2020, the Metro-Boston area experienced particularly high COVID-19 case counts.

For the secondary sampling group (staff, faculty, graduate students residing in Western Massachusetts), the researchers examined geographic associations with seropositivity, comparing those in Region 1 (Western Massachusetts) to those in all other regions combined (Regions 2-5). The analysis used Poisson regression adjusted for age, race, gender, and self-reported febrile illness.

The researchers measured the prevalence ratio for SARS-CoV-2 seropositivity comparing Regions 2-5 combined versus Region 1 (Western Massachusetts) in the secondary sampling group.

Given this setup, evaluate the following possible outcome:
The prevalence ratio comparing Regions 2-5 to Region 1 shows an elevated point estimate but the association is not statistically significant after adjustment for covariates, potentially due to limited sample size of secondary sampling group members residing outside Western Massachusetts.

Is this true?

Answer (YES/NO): NO